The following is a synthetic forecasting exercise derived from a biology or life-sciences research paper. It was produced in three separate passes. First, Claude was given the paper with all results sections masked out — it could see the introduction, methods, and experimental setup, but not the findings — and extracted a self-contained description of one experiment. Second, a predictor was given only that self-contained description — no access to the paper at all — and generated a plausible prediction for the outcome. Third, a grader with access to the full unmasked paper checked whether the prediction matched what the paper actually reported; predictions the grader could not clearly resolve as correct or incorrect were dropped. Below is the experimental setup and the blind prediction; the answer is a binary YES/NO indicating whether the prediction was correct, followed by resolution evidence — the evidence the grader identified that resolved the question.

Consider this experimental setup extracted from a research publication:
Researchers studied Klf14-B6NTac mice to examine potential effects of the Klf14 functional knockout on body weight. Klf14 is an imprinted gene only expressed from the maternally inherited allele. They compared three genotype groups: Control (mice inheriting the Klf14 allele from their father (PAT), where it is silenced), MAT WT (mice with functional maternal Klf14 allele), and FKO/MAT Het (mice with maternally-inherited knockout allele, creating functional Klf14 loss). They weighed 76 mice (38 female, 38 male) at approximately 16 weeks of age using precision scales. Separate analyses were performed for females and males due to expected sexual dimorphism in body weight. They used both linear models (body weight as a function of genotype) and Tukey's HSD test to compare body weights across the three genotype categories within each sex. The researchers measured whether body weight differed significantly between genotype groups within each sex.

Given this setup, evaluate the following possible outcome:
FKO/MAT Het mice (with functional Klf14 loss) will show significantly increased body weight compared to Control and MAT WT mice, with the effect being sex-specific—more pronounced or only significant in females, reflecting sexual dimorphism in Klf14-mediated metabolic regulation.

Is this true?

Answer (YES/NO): NO